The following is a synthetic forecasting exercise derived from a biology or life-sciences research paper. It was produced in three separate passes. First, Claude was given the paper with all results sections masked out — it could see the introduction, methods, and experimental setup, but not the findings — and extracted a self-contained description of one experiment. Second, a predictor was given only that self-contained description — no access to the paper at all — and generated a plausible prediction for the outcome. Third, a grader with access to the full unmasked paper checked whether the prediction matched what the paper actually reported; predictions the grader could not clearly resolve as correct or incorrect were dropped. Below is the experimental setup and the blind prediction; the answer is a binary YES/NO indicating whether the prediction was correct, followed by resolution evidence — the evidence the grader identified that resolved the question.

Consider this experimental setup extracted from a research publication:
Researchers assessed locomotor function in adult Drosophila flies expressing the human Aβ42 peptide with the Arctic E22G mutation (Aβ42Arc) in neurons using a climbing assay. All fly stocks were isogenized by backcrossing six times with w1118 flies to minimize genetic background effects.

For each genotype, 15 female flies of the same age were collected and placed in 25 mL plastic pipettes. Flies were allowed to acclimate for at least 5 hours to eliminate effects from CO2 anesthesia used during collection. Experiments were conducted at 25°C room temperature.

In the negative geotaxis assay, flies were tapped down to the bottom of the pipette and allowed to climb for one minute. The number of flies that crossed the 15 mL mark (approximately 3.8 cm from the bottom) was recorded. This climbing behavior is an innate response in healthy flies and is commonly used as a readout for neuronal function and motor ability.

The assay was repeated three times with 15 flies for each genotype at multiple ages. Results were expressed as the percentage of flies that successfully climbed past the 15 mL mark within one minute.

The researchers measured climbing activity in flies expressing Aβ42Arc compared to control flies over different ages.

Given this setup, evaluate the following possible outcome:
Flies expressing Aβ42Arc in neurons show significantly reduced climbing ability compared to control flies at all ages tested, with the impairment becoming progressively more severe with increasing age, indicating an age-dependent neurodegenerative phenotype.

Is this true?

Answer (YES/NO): NO